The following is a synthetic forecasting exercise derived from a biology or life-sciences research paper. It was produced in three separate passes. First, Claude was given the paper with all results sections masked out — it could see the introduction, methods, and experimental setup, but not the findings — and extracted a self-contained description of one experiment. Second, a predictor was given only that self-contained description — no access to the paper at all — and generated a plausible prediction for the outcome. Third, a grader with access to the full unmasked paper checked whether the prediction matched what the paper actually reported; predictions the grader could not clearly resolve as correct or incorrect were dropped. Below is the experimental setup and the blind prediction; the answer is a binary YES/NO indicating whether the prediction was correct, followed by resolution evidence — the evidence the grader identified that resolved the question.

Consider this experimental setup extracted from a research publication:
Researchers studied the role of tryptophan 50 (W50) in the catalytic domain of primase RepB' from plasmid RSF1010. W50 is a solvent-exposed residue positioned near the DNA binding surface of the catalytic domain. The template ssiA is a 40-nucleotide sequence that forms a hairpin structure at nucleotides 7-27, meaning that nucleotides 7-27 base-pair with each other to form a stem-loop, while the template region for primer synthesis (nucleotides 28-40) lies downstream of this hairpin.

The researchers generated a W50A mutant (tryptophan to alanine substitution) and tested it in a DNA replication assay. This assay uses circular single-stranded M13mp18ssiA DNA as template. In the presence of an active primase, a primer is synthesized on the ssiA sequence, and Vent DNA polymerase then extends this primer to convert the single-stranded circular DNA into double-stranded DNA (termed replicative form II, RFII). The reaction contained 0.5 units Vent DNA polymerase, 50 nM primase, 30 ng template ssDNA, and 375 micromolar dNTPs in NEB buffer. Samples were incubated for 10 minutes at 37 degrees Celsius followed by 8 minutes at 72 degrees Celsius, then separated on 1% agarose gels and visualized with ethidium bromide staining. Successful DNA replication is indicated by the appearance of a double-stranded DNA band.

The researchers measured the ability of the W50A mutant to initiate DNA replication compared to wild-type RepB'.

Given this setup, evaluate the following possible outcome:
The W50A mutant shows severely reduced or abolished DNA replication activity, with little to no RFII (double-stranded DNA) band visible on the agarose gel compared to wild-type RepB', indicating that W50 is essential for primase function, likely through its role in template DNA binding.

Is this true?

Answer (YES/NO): NO